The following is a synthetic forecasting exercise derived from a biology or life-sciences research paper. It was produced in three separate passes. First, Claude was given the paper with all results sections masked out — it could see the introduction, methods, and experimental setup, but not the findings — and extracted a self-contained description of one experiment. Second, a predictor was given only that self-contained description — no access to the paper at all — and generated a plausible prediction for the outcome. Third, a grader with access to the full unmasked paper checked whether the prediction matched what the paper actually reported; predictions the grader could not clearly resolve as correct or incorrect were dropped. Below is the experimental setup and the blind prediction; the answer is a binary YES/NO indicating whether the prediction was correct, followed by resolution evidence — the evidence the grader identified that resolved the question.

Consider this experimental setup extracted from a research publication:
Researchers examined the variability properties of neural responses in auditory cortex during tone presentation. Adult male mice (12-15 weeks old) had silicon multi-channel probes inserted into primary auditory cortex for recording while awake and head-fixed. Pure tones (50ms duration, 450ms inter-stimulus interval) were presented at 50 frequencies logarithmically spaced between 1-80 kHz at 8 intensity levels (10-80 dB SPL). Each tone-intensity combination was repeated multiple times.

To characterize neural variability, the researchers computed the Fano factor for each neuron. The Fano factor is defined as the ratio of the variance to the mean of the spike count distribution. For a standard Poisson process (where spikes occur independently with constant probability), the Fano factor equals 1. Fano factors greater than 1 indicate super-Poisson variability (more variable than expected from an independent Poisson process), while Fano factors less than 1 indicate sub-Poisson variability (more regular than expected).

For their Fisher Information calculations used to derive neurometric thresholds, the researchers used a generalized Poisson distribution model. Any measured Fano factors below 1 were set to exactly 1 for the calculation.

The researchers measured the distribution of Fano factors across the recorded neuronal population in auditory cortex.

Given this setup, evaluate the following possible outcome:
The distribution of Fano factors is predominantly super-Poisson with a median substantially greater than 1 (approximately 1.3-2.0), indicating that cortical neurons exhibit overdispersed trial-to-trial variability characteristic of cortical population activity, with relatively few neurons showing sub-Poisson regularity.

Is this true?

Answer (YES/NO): NO